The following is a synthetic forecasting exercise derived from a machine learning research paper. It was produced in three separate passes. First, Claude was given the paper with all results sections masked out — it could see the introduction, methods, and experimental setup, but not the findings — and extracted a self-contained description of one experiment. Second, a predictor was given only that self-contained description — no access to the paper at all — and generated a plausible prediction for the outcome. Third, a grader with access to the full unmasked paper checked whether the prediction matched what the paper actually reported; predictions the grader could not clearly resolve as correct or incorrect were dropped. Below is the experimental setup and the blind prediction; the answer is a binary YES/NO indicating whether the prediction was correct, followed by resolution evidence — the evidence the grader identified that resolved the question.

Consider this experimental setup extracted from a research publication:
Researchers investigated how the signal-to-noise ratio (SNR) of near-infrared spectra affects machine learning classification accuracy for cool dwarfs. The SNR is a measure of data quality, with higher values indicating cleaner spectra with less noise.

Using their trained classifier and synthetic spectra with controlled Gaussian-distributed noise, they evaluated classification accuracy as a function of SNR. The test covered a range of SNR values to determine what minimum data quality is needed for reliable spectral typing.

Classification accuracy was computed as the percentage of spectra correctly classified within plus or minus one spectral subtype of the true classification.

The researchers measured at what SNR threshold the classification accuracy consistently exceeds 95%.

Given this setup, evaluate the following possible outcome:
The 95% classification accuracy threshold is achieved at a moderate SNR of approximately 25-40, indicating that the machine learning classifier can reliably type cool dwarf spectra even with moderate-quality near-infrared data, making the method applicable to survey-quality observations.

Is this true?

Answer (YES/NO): NO